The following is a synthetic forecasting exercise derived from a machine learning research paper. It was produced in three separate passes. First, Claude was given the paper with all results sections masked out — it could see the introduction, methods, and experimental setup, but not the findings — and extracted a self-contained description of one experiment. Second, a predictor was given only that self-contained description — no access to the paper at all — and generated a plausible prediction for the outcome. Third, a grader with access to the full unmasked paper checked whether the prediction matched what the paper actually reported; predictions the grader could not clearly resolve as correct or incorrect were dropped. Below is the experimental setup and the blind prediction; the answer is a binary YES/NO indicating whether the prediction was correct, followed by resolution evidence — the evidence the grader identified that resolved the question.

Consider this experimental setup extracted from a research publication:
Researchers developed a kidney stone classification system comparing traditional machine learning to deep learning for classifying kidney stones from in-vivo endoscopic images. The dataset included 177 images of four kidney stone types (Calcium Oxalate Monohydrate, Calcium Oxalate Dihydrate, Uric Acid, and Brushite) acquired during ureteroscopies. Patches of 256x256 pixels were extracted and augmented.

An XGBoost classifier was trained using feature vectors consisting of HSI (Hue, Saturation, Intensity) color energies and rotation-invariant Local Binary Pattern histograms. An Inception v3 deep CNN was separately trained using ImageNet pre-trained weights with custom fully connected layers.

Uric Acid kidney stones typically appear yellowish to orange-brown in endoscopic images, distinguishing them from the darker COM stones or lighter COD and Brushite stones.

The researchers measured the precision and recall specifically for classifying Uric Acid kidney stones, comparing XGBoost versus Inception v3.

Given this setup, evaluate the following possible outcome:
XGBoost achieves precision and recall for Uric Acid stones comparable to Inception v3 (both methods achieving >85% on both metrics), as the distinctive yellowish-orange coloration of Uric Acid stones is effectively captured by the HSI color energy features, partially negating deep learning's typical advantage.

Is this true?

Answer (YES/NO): YES